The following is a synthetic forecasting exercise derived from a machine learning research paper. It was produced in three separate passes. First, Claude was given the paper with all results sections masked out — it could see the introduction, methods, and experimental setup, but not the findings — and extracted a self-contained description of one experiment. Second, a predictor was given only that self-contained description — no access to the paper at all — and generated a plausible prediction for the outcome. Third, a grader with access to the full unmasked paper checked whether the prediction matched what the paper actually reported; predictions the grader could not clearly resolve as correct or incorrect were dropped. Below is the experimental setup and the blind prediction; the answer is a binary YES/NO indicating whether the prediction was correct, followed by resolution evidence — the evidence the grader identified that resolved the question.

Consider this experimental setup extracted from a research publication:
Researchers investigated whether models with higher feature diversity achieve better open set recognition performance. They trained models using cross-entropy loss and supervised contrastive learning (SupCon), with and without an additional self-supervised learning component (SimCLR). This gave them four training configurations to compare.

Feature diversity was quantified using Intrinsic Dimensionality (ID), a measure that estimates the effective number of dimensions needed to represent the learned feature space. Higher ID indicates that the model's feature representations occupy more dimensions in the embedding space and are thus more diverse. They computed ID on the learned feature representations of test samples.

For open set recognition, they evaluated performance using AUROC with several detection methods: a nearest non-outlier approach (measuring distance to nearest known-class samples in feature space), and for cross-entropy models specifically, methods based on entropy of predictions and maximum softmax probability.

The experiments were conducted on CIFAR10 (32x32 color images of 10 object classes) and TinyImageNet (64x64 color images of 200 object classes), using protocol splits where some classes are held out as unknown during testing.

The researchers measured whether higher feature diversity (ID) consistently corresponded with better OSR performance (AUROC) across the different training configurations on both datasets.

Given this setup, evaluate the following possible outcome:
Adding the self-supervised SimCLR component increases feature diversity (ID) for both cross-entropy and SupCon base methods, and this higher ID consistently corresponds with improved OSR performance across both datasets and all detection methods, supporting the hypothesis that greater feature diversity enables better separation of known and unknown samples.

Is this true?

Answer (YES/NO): YES